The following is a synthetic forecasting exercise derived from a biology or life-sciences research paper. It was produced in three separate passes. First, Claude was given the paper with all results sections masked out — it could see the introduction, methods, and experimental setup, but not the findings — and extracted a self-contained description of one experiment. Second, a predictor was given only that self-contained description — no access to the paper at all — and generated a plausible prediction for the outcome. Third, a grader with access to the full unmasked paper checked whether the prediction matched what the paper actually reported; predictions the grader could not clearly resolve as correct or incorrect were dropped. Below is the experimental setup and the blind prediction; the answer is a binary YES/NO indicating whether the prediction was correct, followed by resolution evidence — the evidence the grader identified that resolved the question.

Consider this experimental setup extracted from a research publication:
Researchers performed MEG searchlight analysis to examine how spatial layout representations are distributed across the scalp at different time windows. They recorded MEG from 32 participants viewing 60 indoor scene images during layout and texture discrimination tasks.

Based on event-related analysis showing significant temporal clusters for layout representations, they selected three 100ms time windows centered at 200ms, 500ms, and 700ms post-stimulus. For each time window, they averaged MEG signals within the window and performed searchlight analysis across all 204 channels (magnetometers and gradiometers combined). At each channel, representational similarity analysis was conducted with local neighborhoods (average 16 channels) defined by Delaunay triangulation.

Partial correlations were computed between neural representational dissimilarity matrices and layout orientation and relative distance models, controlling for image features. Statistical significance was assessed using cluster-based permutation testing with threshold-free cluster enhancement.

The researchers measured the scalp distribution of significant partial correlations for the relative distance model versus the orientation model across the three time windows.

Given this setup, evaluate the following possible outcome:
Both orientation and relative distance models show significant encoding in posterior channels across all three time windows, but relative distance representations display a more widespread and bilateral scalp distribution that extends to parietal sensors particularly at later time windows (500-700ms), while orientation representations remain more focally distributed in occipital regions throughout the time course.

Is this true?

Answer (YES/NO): NO